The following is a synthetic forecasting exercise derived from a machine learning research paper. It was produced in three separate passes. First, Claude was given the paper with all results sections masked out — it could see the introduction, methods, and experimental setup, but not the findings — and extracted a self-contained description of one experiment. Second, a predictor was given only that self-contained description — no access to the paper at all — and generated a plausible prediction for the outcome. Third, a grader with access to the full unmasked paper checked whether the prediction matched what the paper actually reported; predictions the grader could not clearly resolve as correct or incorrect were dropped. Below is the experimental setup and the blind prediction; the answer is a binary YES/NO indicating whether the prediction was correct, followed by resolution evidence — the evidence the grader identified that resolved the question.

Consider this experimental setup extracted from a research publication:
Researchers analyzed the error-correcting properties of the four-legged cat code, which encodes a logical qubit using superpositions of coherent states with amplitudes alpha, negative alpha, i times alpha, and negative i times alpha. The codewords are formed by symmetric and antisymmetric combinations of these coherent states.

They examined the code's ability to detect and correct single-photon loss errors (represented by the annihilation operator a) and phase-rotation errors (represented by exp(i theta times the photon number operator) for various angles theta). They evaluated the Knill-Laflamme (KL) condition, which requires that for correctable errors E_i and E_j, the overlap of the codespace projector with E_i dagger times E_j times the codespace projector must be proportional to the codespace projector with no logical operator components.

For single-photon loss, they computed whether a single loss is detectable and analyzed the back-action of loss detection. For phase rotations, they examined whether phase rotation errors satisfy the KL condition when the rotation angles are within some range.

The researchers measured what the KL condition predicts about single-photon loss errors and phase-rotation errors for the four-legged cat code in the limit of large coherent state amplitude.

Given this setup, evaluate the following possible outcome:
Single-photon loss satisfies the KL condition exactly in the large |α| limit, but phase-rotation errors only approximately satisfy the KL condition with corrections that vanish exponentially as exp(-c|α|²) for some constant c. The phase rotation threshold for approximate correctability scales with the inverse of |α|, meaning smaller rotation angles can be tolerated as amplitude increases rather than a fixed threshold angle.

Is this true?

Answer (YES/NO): NO